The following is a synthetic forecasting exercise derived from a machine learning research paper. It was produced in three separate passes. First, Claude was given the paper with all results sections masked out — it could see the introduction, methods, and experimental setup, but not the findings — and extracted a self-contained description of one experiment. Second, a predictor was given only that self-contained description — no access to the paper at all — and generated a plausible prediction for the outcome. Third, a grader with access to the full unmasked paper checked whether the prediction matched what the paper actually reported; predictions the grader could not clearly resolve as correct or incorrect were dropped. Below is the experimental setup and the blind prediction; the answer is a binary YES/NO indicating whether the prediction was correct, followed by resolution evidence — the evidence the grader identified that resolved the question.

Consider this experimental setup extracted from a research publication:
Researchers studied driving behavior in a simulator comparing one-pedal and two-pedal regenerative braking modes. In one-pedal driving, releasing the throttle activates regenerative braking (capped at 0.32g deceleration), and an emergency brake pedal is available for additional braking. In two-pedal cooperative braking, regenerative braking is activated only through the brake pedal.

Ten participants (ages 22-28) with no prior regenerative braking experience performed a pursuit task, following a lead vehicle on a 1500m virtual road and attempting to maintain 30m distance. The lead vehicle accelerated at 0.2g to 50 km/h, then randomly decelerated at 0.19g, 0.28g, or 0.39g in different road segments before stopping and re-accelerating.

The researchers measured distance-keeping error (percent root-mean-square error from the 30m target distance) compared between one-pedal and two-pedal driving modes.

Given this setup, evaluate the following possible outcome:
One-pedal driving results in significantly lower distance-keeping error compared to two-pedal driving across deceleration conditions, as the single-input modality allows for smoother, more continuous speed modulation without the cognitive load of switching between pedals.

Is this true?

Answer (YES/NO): NO